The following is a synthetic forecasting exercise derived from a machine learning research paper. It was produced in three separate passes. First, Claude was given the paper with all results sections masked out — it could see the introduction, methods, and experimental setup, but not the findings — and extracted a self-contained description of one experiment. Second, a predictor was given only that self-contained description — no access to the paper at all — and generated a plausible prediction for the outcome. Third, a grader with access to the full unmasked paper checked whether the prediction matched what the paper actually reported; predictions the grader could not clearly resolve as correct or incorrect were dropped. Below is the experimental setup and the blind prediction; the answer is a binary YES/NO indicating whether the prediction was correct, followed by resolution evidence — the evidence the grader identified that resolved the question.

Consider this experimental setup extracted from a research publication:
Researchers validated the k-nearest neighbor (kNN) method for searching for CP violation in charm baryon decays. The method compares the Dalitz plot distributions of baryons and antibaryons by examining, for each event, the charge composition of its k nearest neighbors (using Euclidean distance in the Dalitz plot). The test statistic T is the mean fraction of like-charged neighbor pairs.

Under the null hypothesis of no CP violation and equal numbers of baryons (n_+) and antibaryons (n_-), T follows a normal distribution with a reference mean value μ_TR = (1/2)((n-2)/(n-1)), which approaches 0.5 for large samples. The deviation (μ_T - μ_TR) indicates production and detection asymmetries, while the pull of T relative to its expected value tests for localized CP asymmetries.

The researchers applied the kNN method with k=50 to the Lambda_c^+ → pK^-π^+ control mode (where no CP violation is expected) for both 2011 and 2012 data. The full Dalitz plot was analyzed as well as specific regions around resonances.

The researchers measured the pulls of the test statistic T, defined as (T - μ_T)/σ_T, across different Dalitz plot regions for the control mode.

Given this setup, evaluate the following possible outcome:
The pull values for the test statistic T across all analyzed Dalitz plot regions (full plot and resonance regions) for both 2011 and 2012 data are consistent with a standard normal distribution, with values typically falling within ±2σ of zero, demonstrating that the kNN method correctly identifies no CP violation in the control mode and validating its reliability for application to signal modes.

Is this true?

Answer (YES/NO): NO